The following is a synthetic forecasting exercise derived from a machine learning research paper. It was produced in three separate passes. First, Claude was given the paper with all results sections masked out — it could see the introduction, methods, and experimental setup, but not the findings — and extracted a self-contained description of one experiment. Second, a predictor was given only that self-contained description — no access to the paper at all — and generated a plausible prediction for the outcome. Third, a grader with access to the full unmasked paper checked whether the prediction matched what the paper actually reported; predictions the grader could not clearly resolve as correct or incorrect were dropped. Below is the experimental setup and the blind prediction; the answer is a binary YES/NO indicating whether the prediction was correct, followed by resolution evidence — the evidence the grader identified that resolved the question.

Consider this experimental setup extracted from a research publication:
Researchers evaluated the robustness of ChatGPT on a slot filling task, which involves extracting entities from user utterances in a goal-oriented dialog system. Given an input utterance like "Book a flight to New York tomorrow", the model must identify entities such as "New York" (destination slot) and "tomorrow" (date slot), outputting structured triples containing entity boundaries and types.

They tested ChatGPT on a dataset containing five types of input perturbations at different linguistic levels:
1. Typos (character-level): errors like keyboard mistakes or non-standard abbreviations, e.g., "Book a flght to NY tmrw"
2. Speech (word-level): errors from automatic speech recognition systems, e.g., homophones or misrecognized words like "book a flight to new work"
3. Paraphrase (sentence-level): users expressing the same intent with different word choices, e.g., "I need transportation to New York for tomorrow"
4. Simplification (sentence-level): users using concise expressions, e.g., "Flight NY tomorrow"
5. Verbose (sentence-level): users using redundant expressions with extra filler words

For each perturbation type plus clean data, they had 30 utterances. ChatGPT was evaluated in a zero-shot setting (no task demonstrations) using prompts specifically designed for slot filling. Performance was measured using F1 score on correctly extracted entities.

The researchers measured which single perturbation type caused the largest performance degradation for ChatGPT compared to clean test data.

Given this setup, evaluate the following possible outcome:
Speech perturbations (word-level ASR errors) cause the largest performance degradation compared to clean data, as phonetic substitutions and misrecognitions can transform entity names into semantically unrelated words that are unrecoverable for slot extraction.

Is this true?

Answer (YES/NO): NO